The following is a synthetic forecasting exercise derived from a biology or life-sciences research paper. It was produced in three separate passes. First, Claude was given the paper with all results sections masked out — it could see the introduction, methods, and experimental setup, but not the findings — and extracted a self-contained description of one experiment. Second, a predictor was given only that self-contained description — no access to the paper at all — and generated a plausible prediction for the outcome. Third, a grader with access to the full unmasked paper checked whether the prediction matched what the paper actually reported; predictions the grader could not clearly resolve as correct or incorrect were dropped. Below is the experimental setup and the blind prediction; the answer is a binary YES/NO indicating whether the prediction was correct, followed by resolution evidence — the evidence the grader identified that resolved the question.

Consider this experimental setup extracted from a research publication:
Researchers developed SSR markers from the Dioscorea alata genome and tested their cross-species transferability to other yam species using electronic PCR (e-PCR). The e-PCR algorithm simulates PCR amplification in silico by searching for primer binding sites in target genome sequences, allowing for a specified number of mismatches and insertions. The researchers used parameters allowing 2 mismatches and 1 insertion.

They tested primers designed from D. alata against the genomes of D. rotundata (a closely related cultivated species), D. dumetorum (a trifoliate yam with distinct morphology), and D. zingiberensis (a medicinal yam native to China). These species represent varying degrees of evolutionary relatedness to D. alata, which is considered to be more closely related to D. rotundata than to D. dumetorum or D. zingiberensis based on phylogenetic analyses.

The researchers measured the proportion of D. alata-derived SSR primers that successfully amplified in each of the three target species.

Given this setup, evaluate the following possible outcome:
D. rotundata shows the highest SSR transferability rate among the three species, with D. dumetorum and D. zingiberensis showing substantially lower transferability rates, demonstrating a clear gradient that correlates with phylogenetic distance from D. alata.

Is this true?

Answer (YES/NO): YES